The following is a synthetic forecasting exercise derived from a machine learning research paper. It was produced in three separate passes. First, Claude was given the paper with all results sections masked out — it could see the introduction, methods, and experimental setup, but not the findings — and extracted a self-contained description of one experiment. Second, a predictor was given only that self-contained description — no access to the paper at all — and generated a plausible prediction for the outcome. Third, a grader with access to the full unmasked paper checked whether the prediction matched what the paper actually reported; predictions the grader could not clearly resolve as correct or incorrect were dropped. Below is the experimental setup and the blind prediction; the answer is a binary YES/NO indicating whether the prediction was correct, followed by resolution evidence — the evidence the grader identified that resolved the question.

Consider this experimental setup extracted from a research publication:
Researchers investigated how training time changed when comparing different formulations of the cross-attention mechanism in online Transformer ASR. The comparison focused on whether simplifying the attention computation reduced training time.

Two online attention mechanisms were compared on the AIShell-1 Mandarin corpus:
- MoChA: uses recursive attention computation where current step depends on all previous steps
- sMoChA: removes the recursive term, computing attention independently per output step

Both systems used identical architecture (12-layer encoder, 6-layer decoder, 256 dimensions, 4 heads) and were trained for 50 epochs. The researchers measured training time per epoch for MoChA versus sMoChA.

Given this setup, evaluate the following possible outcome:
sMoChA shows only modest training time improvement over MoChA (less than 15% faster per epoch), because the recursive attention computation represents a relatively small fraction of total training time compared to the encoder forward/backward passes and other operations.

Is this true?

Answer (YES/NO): YES